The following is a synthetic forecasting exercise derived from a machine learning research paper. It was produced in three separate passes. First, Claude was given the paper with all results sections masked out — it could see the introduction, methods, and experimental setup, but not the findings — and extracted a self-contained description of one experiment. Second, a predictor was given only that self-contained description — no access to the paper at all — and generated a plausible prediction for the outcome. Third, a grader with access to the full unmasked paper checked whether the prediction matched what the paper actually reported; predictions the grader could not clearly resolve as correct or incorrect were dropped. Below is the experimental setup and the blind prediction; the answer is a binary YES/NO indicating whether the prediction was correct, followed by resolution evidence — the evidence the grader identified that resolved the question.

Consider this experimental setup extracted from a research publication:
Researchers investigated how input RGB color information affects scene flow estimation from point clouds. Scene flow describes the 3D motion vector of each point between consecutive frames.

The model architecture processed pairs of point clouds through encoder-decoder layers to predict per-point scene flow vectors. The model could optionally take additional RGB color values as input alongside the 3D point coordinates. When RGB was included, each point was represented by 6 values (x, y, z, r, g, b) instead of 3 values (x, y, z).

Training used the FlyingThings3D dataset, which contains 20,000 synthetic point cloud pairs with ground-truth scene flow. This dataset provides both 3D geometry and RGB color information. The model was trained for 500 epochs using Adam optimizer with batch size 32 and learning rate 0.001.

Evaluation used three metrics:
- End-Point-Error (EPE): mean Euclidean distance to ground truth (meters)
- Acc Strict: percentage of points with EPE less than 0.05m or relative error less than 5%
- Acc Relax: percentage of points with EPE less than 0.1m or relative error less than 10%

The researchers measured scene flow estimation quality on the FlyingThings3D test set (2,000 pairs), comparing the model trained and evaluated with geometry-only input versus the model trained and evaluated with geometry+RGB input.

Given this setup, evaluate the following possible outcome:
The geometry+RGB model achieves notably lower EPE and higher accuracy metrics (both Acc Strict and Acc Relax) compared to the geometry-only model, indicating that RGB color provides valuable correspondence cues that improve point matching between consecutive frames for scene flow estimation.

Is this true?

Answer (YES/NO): YES